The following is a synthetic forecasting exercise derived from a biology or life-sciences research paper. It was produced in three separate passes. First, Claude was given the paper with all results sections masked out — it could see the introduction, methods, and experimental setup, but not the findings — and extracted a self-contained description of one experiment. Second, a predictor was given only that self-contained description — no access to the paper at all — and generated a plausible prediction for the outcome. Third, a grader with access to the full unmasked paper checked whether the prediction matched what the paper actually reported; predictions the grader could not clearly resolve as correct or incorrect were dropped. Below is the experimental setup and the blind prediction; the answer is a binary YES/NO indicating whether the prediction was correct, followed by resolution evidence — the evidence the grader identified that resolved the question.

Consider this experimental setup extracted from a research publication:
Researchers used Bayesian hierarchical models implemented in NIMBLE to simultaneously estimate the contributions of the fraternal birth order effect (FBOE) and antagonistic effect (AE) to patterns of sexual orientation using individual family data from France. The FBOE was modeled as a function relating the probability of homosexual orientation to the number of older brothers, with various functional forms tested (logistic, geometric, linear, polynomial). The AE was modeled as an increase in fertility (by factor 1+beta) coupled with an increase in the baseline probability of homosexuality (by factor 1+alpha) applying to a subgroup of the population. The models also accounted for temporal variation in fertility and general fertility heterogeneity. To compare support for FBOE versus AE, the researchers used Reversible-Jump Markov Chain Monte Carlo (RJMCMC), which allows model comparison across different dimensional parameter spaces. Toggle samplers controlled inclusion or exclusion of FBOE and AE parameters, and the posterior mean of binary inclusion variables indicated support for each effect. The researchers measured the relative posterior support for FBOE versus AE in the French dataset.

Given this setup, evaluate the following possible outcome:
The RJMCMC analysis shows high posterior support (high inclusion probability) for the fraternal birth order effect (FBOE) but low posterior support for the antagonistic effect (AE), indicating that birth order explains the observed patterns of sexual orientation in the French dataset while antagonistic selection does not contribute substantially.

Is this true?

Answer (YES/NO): NO